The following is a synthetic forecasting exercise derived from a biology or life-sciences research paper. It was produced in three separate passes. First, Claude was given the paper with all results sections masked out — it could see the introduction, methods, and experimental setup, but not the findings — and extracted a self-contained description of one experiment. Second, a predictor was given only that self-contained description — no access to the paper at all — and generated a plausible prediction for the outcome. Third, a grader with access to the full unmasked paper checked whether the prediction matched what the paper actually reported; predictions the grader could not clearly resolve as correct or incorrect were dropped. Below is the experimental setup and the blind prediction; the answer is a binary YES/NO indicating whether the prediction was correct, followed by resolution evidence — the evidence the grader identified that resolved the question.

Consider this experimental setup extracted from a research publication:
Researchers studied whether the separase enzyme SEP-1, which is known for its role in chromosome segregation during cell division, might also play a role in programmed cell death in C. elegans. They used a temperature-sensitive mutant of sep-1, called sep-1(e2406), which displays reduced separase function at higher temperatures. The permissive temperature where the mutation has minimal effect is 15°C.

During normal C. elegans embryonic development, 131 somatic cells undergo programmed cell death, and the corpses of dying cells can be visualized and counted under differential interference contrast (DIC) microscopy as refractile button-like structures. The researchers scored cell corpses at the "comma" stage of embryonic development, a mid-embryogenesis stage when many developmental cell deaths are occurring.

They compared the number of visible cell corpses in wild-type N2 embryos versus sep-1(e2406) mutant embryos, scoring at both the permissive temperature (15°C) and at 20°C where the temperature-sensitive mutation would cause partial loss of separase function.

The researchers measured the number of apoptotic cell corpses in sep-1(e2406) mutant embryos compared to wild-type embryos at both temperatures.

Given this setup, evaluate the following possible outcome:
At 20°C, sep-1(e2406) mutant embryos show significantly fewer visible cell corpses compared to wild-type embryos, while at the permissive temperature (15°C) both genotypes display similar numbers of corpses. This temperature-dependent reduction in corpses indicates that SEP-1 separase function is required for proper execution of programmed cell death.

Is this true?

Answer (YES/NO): NO